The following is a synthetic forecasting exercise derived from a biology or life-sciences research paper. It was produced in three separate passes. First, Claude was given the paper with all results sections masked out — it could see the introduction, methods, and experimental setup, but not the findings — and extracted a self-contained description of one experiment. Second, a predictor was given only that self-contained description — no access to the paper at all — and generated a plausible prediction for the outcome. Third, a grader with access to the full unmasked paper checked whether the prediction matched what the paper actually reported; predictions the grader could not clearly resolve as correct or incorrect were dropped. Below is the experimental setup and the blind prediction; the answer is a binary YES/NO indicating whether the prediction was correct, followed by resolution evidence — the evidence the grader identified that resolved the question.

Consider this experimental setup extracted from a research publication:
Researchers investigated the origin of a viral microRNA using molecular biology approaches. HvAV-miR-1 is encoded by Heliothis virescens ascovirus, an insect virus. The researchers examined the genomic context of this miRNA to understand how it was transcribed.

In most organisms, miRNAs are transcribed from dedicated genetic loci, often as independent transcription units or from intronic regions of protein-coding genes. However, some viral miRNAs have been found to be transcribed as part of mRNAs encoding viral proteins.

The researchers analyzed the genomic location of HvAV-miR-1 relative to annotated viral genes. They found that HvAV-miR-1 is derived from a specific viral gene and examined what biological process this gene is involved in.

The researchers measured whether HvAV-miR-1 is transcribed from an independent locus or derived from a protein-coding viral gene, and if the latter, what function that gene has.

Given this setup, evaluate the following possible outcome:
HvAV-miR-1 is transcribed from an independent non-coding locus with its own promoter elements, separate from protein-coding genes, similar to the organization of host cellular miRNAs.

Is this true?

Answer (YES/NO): NO